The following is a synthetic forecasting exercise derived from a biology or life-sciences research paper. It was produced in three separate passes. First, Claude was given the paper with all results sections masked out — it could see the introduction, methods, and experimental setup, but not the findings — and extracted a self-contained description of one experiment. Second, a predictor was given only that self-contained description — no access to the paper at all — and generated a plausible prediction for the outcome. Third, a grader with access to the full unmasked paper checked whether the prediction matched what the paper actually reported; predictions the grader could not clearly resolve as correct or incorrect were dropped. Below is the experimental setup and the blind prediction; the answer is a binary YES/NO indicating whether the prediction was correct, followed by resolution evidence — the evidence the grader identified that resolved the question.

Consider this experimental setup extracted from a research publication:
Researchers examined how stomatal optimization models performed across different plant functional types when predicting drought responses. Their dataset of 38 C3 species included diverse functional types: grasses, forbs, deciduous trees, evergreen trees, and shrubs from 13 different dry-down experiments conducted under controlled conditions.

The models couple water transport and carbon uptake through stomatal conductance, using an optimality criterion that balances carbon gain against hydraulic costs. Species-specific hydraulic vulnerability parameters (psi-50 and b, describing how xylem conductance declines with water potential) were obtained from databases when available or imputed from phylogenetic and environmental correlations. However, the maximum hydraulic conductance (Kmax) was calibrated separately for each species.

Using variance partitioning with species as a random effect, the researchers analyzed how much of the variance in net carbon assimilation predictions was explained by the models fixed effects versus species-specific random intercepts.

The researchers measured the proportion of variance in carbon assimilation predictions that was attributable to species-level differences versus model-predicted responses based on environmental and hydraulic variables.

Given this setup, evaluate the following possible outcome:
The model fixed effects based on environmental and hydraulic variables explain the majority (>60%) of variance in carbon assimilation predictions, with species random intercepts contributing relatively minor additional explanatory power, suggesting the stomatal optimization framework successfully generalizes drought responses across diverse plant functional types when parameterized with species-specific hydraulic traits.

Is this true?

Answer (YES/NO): NO